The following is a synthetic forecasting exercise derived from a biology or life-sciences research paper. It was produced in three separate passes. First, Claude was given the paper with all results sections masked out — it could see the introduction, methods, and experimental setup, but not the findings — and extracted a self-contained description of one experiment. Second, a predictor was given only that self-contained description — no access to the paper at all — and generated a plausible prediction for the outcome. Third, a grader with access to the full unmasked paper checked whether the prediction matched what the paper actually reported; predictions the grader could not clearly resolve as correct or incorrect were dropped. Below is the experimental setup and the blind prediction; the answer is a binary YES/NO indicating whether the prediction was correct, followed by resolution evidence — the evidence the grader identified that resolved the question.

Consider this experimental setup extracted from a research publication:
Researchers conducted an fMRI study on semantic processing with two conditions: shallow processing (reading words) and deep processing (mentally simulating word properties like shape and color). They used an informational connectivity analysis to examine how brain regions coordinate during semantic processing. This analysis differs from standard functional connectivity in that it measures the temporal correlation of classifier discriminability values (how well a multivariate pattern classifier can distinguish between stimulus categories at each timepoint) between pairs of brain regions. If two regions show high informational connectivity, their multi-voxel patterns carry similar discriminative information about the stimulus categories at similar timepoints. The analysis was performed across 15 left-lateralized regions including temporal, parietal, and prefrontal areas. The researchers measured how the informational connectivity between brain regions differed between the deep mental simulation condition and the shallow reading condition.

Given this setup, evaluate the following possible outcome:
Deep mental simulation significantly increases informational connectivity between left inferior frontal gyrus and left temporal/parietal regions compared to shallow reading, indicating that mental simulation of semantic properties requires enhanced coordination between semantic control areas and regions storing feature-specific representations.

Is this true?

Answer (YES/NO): NO